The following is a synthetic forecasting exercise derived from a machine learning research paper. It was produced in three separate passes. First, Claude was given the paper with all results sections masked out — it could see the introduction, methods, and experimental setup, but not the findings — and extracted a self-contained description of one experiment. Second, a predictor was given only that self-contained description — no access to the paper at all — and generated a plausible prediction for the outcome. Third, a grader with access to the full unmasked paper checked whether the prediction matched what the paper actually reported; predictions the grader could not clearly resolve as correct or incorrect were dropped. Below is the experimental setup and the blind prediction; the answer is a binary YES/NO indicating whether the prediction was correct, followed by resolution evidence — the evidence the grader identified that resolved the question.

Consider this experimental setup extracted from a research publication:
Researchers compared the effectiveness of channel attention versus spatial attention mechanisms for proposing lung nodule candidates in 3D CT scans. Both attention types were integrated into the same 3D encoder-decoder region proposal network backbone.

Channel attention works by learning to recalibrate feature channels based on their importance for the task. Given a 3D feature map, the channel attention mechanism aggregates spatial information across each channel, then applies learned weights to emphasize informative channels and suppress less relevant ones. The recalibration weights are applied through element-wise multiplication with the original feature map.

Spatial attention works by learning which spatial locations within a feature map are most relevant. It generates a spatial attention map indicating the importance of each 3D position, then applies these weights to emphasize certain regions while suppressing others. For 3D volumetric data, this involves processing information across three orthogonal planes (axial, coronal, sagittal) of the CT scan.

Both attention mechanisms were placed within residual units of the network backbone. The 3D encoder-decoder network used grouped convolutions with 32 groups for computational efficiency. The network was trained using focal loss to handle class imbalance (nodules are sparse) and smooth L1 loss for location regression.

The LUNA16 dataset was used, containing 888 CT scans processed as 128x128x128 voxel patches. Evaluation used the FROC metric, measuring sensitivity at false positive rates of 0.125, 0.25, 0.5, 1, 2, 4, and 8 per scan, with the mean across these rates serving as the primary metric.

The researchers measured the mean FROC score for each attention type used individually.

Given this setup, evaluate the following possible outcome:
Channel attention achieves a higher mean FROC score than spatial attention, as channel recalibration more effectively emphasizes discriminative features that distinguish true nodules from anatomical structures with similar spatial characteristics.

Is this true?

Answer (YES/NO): YES